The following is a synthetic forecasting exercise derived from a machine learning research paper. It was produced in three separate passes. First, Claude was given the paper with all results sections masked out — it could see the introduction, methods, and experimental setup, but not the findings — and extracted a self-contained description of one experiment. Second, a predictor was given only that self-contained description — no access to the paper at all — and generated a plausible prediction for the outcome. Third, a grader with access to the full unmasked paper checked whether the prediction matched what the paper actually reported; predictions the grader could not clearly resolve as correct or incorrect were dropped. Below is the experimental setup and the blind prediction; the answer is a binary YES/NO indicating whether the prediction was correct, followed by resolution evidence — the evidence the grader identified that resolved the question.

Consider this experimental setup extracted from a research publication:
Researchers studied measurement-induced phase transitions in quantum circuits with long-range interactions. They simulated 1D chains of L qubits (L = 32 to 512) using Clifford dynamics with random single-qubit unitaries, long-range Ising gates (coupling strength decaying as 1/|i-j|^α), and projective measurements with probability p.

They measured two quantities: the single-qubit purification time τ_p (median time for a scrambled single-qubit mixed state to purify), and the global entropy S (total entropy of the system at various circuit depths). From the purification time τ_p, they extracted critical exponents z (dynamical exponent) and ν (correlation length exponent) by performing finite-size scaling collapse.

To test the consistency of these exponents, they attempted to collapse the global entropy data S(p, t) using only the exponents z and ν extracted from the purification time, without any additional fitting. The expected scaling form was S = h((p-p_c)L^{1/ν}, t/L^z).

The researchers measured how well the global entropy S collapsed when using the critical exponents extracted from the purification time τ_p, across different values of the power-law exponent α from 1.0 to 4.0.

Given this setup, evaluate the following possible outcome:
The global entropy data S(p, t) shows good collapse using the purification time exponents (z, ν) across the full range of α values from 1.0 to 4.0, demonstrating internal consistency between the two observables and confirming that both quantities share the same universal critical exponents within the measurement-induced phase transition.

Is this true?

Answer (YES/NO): YES